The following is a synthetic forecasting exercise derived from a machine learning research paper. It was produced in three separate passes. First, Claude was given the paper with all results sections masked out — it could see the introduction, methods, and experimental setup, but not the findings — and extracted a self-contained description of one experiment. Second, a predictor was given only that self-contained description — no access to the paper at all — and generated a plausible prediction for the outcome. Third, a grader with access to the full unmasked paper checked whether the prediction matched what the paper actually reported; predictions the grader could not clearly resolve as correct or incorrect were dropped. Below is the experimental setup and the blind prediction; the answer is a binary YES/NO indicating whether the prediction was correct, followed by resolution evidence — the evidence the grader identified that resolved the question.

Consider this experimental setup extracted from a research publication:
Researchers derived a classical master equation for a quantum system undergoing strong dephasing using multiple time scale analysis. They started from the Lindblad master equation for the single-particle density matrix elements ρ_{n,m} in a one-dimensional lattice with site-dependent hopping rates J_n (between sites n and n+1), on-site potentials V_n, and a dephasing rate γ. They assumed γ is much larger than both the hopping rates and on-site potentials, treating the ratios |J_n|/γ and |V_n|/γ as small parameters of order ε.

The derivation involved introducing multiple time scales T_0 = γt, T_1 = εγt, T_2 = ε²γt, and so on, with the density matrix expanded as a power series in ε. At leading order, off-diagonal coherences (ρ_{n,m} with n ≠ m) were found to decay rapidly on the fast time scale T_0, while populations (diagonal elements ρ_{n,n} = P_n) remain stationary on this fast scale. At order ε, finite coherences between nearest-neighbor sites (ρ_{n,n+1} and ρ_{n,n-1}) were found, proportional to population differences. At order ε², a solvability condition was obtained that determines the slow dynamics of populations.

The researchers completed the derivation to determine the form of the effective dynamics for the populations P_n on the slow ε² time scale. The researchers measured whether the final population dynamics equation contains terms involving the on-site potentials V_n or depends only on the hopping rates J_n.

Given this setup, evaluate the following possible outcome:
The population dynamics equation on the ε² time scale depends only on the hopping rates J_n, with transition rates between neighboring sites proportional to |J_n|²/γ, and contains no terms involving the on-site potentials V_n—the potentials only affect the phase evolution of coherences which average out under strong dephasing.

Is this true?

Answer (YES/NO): YES